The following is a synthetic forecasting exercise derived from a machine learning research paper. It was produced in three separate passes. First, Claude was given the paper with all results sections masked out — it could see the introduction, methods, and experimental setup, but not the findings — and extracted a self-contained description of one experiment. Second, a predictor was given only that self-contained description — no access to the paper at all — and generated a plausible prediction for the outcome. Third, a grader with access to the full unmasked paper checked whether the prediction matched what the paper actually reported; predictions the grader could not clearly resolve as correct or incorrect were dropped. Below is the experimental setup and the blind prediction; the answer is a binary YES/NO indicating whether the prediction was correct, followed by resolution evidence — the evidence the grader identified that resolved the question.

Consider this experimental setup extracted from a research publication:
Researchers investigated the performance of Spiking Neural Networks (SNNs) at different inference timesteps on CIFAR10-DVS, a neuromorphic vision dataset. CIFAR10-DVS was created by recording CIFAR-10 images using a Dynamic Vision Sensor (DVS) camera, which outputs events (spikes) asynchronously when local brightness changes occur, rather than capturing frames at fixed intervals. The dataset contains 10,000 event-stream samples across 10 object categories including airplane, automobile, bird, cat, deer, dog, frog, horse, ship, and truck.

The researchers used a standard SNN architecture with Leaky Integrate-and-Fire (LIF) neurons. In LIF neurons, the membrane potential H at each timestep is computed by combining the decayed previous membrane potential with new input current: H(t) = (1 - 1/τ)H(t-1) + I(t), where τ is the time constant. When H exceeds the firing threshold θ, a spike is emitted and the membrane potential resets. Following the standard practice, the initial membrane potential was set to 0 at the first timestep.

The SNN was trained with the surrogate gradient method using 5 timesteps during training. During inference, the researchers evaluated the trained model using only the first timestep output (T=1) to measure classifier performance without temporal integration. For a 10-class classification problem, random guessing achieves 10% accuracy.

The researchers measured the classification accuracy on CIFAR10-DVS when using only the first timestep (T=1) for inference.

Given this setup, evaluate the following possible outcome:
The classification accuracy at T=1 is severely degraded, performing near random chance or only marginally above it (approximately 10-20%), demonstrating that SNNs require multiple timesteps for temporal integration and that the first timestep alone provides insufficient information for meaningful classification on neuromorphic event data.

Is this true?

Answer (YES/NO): YES